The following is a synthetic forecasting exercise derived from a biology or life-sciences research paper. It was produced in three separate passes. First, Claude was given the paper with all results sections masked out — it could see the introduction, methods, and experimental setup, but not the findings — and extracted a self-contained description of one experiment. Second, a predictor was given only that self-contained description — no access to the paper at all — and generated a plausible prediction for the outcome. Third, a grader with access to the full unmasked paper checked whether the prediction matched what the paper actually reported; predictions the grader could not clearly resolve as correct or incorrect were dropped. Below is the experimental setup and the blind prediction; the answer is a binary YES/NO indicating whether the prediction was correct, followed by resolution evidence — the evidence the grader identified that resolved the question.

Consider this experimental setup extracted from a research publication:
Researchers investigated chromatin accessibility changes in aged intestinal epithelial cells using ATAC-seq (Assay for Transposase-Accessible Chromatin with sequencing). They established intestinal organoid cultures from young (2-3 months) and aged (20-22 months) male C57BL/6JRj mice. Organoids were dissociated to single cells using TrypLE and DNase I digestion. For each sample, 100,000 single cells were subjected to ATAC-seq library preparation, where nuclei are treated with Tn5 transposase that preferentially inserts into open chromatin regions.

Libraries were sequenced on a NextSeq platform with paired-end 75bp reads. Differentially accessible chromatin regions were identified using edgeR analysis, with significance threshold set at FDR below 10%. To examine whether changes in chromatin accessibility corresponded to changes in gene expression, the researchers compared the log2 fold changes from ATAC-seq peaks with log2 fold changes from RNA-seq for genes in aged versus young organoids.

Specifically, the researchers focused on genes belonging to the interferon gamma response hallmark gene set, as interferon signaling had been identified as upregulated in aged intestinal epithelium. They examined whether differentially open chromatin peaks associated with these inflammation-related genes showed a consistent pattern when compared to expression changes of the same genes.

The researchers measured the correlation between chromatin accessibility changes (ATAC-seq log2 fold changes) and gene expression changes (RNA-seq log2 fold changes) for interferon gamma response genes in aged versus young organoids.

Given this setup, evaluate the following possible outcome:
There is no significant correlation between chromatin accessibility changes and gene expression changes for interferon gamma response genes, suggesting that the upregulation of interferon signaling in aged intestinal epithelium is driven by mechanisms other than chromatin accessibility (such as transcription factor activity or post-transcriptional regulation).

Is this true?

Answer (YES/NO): NO